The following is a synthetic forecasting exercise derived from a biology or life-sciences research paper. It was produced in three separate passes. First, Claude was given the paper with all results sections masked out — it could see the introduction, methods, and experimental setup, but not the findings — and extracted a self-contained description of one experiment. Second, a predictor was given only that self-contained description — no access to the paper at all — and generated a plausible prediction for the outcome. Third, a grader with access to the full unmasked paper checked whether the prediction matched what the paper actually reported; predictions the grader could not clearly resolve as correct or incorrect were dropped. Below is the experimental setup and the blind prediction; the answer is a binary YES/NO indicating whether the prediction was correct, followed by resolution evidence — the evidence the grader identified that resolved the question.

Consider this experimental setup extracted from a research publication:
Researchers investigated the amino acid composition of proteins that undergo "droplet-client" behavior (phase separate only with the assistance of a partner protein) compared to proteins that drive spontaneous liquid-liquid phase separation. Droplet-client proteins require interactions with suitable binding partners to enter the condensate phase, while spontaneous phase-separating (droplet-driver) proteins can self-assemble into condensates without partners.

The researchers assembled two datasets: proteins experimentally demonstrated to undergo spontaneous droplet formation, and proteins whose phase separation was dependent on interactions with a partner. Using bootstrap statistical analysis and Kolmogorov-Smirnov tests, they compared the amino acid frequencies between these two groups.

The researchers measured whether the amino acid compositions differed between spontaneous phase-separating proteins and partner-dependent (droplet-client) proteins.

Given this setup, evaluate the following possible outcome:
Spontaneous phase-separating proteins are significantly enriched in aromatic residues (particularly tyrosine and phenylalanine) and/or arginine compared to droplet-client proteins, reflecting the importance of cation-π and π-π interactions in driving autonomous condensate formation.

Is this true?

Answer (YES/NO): NO